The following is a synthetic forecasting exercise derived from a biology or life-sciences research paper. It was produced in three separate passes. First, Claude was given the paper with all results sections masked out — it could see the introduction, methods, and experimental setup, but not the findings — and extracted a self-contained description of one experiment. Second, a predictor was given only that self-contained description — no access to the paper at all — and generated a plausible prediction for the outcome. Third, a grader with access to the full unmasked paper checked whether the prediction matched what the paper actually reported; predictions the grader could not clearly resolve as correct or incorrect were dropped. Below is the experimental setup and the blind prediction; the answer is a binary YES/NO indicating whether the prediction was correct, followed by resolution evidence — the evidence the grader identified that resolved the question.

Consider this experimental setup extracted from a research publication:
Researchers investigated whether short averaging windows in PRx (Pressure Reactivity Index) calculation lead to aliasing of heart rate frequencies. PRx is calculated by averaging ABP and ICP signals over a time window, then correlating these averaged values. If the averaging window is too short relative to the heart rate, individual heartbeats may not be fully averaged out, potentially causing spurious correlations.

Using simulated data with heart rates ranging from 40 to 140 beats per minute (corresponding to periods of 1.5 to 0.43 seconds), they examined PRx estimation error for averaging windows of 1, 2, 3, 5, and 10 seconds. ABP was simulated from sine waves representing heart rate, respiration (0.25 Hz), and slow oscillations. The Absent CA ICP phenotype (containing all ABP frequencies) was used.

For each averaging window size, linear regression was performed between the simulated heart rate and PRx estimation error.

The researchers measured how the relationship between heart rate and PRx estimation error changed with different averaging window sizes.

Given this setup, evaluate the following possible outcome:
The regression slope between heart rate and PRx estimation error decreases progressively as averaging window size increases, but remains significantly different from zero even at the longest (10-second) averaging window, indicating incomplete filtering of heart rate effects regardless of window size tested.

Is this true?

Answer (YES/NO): NO